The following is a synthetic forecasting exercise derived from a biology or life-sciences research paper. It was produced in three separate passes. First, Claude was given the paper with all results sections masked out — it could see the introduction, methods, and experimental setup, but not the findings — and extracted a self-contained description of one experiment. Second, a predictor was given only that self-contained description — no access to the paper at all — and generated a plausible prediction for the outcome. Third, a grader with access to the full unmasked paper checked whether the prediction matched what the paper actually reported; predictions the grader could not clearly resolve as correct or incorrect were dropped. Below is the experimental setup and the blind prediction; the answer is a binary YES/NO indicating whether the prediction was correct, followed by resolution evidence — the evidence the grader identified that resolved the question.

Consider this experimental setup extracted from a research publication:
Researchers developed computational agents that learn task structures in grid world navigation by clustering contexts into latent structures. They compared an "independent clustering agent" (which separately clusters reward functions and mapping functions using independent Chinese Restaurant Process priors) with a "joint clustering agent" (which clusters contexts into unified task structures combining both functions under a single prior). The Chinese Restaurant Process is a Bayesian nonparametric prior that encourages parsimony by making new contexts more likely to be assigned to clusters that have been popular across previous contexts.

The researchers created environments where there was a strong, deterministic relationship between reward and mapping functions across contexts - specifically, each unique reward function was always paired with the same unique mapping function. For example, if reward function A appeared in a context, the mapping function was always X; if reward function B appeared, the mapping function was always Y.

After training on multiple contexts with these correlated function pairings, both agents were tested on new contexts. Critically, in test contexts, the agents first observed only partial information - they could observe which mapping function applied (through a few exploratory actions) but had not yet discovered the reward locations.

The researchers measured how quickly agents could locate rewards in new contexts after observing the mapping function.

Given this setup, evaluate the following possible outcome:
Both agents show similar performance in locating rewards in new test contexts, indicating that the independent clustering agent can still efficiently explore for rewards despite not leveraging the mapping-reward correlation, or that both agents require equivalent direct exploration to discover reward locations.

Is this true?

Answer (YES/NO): NO